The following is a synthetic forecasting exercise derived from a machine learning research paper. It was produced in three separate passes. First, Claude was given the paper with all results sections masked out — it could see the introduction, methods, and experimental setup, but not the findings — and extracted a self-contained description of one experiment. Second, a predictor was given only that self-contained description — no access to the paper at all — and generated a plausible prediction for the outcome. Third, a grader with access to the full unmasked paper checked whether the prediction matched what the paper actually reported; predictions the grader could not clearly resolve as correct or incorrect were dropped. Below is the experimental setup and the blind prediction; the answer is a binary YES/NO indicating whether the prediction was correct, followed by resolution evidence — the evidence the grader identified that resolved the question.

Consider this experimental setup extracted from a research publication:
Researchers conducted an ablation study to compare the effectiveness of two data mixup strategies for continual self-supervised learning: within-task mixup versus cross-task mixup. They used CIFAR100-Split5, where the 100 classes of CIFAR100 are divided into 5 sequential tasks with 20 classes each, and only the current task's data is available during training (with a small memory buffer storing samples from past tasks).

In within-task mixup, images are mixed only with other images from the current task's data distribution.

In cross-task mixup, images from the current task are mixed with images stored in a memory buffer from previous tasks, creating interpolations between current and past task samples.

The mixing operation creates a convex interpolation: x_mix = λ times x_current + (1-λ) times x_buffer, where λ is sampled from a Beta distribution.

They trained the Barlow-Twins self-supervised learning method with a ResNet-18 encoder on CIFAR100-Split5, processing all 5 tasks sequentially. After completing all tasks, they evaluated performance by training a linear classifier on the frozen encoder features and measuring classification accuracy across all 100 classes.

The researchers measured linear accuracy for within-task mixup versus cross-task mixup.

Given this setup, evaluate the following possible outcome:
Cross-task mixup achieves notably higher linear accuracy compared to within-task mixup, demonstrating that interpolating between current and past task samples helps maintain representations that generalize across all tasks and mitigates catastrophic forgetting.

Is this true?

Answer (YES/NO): YES